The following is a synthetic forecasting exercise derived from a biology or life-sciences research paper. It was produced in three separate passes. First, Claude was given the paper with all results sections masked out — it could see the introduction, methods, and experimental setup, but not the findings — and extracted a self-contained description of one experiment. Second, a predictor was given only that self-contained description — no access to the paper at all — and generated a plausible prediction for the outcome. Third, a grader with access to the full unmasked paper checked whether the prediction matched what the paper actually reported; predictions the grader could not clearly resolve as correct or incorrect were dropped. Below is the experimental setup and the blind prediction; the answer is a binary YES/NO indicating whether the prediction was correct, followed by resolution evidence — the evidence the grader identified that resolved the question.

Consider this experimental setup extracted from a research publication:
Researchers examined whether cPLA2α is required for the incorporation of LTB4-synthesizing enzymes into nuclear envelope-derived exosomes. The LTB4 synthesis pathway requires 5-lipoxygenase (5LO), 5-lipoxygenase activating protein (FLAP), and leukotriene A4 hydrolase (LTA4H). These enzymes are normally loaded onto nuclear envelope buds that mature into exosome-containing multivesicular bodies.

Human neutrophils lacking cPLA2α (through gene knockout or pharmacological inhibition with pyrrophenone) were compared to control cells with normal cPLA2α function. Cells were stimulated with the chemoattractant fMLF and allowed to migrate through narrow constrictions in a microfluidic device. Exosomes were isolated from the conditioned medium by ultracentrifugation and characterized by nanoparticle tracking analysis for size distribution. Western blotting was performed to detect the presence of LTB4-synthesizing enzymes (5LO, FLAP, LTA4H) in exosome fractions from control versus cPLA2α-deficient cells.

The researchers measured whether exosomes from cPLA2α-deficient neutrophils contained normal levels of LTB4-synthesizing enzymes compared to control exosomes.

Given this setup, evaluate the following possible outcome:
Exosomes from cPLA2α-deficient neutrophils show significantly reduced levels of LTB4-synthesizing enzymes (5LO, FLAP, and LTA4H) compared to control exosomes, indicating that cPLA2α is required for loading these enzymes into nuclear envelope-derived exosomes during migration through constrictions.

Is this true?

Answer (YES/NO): NO